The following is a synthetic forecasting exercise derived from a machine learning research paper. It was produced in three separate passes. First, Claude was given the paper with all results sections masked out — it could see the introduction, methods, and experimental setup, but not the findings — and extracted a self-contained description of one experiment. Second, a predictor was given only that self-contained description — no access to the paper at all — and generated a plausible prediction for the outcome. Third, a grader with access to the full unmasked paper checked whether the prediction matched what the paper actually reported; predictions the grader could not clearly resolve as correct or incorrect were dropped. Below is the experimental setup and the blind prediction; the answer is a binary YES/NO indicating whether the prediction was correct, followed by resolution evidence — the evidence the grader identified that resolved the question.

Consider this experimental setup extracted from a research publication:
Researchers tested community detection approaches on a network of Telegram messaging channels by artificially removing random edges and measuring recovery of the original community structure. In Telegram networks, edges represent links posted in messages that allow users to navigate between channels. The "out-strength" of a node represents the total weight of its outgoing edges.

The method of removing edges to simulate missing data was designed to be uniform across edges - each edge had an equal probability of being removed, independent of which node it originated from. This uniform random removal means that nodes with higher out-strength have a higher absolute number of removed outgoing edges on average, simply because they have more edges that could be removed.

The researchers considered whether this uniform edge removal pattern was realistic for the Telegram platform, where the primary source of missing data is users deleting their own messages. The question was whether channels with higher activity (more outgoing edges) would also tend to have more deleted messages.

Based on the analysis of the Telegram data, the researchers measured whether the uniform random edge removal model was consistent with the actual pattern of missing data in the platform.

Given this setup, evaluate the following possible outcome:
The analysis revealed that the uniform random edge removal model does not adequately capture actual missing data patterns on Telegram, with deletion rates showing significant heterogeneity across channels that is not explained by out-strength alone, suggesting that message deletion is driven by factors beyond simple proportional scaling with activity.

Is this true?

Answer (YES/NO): NO